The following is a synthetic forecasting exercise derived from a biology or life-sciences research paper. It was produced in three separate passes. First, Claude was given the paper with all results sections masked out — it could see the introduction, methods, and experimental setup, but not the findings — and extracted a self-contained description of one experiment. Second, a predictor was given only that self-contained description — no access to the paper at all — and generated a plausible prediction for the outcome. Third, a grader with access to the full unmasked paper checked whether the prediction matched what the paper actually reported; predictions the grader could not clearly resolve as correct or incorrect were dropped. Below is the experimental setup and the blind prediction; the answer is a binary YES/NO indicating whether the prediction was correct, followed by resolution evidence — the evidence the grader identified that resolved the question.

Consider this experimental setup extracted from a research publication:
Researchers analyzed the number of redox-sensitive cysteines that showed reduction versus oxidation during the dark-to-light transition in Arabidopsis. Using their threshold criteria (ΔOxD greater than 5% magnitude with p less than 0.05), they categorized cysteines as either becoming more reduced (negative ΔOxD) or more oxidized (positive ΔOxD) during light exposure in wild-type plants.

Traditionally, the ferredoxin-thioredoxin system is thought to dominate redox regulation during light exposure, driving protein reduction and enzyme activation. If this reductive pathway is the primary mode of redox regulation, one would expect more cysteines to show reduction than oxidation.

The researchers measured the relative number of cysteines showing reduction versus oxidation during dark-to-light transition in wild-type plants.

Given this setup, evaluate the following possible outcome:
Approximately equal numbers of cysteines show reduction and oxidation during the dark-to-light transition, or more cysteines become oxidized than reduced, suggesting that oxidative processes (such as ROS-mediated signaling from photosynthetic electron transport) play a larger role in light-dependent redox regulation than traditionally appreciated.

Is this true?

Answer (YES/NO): NO